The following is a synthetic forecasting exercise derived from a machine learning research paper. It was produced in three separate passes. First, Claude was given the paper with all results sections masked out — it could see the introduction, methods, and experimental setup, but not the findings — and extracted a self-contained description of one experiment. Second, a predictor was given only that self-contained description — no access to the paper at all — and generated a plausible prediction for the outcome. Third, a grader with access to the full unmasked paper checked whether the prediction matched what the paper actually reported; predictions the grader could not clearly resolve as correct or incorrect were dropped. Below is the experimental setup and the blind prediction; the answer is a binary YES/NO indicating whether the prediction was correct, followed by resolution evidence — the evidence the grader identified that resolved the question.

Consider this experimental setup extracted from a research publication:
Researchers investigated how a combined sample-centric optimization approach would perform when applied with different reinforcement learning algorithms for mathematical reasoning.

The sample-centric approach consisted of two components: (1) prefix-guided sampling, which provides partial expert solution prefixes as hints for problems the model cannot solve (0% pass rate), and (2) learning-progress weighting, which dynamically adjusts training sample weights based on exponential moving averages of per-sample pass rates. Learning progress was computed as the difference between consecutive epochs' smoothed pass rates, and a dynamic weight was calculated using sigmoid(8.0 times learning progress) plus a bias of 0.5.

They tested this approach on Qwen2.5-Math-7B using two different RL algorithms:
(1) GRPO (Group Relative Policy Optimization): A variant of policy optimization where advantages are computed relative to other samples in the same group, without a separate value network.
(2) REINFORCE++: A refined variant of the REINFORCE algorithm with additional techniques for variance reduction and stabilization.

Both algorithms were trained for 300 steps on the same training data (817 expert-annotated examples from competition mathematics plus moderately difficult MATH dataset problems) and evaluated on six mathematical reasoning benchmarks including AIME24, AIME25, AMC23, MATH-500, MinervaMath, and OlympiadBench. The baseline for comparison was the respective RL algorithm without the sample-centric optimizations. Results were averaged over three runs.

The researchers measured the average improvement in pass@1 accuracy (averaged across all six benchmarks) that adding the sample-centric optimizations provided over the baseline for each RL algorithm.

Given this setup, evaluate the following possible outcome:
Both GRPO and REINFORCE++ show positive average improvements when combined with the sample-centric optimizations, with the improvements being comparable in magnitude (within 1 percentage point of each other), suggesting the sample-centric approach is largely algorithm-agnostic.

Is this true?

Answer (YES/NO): YES